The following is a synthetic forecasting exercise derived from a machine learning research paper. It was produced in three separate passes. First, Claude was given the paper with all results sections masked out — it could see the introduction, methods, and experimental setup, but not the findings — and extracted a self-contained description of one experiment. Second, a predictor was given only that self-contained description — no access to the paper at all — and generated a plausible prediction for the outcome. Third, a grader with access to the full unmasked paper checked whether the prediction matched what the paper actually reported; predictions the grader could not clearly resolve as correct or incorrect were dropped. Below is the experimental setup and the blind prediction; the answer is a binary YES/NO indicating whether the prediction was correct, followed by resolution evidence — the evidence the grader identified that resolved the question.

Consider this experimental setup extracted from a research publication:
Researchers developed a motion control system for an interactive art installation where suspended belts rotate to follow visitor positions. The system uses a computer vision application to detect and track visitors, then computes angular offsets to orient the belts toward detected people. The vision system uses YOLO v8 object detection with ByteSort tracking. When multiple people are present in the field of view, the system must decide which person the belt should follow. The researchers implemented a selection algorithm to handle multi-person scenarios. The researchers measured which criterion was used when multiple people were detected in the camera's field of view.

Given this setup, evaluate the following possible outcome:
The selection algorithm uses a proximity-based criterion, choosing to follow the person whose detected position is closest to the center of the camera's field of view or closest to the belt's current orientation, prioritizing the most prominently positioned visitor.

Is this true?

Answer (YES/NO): NO